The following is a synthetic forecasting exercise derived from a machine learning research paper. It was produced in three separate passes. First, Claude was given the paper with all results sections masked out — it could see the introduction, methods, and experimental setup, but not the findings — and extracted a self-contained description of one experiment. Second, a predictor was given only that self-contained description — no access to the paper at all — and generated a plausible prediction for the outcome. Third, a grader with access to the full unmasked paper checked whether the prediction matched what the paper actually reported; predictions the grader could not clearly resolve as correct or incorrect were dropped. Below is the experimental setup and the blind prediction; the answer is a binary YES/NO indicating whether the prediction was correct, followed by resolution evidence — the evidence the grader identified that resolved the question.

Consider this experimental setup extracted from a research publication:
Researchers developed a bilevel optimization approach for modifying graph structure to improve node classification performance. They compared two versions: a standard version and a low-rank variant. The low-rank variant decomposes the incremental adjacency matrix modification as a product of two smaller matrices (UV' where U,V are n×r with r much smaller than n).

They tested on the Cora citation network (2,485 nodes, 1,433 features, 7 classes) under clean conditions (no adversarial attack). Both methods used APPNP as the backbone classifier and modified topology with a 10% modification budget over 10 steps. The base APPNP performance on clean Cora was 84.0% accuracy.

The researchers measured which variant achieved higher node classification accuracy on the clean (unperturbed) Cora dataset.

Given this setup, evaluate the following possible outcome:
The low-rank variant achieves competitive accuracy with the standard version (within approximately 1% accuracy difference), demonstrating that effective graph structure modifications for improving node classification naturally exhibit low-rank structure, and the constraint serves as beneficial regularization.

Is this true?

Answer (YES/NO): YES